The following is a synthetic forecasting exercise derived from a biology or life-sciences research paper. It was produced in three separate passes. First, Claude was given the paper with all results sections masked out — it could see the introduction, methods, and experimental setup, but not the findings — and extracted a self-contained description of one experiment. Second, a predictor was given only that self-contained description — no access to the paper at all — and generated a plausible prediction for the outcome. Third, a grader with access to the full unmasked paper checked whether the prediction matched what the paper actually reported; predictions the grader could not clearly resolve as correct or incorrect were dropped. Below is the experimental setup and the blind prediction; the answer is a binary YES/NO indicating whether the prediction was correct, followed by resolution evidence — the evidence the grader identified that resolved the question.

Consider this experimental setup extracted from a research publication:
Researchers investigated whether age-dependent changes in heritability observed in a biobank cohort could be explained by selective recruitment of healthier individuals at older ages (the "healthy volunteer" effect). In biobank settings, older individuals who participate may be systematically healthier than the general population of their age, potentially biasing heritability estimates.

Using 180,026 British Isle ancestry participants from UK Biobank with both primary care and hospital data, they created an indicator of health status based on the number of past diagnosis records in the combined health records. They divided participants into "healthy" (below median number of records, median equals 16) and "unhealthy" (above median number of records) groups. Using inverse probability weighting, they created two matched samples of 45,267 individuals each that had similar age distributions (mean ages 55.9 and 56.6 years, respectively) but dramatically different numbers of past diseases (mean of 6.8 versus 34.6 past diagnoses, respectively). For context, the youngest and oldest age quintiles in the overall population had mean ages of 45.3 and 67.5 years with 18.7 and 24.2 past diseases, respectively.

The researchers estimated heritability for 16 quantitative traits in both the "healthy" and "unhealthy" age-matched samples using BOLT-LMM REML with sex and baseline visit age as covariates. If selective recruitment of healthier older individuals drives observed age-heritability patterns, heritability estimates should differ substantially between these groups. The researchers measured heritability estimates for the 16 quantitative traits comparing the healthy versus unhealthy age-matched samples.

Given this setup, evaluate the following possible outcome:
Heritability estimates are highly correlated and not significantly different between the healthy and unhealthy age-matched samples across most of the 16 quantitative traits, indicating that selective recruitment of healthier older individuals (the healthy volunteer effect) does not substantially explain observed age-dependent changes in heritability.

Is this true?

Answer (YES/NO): YES